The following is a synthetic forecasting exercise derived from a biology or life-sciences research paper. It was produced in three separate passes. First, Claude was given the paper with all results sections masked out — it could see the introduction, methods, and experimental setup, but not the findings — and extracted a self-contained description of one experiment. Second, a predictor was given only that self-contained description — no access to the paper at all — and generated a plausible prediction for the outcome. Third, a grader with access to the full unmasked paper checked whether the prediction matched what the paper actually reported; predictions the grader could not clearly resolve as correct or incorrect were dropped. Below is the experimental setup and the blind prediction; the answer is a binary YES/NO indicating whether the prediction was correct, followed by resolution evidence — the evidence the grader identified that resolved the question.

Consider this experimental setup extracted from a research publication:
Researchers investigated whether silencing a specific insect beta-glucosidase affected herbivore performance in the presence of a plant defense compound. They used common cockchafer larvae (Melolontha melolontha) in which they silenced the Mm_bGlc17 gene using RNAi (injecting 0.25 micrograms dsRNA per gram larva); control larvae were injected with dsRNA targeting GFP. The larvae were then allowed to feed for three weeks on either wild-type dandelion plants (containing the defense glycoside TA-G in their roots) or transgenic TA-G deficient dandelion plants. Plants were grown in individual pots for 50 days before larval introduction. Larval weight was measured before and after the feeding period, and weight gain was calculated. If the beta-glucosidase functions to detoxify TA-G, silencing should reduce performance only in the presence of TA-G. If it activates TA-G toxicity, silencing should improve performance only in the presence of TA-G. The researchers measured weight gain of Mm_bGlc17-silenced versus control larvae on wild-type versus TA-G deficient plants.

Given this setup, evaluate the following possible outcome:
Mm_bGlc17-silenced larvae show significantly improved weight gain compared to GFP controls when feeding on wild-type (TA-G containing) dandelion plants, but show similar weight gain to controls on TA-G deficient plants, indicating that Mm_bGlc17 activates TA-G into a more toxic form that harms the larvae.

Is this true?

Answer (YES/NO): NO